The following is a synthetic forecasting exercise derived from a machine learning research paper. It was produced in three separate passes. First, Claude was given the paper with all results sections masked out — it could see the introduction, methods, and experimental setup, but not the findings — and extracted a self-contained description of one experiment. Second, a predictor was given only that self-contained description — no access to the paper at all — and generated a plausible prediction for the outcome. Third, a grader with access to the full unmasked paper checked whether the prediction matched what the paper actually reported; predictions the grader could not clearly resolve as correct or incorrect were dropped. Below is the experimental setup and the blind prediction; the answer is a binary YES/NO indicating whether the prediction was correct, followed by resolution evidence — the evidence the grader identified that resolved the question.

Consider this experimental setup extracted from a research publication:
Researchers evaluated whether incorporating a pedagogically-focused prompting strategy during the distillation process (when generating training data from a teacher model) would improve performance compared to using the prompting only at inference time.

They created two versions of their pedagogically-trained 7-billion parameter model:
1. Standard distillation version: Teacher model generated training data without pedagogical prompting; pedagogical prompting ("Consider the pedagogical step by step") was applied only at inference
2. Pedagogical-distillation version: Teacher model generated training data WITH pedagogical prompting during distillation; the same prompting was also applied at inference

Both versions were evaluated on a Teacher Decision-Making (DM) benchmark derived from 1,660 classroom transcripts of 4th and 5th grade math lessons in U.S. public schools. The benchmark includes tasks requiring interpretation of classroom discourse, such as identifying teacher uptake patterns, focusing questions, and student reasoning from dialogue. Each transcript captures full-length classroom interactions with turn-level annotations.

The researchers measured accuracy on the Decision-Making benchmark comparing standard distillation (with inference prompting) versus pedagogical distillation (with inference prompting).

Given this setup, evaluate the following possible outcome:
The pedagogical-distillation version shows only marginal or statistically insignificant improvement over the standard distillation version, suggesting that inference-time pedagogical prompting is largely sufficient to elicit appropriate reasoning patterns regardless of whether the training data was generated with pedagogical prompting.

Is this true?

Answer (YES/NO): NO